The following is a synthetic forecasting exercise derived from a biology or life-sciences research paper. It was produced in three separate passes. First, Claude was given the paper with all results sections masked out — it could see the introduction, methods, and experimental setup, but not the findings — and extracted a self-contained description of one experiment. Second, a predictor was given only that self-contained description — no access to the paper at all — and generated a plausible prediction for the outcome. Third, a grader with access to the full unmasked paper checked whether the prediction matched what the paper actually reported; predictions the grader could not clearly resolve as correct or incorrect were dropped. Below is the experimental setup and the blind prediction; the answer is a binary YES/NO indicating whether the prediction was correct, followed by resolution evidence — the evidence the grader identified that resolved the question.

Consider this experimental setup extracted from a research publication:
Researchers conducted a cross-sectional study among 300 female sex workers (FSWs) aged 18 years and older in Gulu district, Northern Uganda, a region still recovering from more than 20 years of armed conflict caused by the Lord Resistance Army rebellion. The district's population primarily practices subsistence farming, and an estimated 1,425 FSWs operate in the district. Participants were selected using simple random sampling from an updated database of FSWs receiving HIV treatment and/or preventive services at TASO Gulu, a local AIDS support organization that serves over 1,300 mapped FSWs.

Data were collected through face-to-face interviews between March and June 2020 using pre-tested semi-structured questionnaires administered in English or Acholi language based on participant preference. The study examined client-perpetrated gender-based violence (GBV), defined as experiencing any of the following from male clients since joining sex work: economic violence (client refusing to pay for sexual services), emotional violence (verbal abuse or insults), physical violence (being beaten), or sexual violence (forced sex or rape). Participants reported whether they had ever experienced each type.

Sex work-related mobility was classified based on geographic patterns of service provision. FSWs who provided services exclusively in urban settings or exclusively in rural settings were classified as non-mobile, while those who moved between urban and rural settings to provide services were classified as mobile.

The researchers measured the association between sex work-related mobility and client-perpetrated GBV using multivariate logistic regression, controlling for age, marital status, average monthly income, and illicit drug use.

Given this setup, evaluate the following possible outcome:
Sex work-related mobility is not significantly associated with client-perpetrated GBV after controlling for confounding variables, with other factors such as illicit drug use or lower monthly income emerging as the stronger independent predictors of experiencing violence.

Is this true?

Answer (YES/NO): NO